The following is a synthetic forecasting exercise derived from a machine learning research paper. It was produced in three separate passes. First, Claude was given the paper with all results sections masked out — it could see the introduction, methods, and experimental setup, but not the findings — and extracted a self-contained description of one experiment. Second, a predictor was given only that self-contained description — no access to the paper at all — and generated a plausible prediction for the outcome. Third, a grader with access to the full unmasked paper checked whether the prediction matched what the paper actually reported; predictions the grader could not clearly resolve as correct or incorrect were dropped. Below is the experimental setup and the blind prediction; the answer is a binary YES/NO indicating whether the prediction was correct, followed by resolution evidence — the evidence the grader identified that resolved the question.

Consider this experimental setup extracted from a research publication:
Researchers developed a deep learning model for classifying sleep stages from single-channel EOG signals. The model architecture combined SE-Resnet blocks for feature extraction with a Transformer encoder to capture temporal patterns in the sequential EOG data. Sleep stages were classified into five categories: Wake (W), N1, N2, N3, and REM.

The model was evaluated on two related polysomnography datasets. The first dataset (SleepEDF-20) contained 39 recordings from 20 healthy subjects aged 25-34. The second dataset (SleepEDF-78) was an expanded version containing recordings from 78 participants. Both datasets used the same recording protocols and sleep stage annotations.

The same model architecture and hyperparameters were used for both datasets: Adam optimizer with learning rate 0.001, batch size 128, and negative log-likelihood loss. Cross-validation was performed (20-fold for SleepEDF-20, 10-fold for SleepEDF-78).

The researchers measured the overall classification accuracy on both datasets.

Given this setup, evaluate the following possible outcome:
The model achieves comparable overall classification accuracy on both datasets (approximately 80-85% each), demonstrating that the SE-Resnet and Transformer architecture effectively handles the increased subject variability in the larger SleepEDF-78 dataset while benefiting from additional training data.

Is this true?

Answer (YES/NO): NO